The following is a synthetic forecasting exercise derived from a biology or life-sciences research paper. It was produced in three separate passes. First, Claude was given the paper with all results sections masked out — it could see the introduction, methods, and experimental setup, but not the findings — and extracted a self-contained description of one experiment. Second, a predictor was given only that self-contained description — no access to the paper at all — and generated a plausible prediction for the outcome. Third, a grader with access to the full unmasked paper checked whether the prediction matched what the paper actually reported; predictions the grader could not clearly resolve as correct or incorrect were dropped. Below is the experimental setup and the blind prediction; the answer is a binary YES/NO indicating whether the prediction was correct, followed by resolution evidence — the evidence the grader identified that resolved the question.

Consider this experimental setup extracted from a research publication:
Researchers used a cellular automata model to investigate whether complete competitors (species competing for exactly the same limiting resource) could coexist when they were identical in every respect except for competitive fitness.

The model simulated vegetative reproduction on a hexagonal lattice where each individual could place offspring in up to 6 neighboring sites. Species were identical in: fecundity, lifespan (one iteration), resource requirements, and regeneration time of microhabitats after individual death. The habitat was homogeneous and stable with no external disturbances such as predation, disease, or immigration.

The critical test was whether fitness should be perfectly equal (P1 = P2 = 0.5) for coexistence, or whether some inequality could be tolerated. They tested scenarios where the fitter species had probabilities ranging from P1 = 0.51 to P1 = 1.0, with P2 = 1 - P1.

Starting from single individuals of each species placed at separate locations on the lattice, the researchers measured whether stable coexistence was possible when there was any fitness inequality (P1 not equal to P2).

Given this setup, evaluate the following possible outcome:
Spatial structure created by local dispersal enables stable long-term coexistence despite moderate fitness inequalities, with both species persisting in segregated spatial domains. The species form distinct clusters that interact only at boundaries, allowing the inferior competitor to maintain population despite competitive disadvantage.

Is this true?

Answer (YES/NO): NO